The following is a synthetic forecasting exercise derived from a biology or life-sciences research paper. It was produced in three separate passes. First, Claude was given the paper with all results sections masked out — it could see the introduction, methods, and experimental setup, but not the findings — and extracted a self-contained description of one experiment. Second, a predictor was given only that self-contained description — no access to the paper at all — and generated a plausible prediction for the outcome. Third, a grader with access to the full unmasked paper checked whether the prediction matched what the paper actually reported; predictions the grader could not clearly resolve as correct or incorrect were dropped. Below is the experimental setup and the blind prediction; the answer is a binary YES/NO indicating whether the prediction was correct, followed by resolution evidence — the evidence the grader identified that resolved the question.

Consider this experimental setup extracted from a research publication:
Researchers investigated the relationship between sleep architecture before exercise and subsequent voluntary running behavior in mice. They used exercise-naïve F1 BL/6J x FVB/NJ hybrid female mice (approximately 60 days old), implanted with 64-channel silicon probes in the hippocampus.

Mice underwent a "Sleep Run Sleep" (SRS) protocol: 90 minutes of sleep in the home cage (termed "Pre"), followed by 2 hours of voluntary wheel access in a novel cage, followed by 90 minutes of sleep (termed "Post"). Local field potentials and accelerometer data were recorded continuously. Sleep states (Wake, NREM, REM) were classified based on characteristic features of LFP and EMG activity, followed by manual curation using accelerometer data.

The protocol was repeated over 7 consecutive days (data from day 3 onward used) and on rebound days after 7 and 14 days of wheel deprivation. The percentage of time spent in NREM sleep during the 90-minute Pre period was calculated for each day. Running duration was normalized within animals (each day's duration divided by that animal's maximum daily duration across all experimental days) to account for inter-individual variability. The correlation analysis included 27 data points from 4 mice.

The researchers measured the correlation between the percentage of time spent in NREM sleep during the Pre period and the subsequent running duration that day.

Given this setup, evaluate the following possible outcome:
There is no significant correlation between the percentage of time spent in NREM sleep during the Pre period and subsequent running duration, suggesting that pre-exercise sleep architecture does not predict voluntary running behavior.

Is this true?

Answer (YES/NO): NO